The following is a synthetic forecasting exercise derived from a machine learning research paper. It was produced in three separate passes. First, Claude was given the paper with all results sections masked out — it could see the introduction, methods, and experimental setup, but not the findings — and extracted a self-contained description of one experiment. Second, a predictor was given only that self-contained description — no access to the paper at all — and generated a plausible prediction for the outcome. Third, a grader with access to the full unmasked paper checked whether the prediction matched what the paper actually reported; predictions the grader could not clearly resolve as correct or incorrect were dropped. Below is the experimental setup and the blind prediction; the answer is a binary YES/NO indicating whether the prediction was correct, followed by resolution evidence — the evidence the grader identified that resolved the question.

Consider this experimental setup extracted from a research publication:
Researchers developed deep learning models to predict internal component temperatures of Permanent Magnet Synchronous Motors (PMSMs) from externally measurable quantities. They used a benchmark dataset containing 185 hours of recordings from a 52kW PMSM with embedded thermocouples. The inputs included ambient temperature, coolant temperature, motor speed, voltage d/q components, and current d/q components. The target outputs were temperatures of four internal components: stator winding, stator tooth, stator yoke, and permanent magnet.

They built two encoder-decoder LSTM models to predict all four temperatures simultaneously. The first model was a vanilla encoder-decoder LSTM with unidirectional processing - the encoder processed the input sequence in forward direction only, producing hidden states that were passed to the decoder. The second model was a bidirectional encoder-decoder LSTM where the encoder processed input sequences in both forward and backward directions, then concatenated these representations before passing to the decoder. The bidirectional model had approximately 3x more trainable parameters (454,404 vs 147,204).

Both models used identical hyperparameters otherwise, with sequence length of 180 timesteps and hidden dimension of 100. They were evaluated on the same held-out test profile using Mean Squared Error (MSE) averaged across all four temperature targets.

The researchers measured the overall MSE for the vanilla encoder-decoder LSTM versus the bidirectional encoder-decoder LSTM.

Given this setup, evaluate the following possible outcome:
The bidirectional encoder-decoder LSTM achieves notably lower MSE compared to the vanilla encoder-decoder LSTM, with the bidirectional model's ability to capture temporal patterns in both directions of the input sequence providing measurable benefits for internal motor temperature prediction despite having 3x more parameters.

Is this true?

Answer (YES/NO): NO